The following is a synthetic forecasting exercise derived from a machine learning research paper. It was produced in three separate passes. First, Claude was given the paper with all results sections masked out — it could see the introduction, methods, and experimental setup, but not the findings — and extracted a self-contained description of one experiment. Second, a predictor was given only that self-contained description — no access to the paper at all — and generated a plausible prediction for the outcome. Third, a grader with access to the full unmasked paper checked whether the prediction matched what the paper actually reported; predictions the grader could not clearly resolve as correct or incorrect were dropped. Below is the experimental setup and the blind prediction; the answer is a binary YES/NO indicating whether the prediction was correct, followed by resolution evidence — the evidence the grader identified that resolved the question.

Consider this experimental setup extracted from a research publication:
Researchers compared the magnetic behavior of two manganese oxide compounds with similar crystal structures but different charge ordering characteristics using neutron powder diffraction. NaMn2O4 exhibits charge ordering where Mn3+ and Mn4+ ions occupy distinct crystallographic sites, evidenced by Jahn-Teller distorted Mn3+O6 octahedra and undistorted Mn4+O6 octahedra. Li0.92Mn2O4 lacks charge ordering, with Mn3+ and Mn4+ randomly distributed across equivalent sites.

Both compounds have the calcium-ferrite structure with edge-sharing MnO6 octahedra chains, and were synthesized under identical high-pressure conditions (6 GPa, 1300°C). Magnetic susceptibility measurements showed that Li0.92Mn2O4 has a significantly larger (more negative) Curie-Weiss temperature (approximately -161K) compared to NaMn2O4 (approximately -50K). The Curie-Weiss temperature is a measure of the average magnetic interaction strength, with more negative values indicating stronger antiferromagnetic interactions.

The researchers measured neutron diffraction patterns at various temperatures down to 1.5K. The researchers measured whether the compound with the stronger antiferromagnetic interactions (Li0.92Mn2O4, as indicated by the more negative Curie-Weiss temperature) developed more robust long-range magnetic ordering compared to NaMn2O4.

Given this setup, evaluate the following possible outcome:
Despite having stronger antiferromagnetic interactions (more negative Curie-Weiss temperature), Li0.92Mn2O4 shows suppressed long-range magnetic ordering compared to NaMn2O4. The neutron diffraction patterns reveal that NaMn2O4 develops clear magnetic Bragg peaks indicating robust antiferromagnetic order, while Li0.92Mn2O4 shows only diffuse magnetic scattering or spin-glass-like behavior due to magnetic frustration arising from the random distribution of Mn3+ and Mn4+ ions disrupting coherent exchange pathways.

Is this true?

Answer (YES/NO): YES